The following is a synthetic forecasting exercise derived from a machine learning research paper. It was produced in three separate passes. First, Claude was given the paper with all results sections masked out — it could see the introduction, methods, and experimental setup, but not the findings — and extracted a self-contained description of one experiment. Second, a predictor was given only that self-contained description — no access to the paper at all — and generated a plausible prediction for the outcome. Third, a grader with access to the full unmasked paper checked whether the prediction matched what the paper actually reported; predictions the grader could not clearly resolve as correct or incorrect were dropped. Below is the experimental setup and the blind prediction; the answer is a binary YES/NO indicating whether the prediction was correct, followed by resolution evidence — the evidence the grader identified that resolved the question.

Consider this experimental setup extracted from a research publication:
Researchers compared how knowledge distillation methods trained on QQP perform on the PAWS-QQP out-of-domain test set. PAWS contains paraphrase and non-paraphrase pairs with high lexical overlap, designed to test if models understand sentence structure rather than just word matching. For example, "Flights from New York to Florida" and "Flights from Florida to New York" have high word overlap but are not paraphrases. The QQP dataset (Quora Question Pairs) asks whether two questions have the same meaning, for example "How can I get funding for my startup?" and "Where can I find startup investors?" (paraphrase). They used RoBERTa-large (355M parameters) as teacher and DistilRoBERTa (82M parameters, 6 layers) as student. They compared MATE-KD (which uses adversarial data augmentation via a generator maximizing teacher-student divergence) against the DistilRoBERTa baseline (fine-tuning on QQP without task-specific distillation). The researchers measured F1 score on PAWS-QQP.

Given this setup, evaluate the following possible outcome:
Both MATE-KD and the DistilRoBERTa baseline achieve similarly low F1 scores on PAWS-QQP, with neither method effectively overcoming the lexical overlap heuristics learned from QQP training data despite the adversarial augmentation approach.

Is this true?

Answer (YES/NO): NO